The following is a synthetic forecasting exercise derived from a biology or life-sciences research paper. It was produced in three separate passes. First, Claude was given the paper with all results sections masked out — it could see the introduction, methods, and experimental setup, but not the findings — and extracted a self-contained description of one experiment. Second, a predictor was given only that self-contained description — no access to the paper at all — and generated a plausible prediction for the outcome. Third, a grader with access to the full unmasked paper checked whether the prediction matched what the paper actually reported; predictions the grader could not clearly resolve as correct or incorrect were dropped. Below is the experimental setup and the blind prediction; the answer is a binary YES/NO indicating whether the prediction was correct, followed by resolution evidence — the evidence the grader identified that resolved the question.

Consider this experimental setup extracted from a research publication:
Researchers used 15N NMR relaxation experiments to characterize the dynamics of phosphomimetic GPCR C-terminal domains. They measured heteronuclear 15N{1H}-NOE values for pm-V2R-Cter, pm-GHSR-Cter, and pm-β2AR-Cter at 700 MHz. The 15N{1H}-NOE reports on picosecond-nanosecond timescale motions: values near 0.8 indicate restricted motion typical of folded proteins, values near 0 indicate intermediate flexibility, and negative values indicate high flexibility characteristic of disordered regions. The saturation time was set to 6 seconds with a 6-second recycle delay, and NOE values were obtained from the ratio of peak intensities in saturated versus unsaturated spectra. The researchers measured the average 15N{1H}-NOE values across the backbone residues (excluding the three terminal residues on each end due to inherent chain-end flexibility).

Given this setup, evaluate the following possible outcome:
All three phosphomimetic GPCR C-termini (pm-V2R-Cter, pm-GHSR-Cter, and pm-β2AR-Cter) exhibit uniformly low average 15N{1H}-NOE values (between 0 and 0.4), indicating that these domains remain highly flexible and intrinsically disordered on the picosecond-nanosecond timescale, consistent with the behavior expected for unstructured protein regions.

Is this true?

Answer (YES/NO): YES